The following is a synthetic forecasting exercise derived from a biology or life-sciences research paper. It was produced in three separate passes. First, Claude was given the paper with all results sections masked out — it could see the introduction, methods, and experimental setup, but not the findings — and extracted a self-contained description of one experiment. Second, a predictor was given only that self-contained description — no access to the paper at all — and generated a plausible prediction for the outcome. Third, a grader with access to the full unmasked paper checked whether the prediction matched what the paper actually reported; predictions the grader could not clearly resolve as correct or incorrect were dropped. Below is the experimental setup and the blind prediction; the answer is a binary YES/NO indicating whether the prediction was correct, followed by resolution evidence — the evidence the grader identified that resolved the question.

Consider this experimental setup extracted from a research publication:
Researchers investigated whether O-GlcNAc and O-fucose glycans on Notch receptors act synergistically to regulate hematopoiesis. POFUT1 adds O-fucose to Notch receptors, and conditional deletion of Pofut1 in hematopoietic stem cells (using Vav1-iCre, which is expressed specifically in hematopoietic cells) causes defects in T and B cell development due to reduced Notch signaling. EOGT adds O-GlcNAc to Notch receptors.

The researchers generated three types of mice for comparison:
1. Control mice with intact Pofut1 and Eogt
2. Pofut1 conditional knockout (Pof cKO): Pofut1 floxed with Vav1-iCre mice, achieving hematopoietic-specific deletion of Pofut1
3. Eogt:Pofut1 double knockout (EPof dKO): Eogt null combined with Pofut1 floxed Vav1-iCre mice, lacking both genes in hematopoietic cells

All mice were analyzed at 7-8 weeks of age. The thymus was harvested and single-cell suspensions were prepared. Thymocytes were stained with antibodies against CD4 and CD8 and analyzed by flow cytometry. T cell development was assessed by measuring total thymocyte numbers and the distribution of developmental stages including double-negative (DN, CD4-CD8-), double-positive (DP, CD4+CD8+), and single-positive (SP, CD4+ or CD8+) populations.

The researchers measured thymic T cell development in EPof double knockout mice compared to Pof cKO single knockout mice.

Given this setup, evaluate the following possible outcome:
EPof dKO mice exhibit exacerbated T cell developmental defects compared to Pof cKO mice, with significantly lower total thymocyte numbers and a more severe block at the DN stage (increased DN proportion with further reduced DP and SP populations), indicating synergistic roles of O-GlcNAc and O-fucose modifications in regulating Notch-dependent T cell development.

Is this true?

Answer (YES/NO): NO